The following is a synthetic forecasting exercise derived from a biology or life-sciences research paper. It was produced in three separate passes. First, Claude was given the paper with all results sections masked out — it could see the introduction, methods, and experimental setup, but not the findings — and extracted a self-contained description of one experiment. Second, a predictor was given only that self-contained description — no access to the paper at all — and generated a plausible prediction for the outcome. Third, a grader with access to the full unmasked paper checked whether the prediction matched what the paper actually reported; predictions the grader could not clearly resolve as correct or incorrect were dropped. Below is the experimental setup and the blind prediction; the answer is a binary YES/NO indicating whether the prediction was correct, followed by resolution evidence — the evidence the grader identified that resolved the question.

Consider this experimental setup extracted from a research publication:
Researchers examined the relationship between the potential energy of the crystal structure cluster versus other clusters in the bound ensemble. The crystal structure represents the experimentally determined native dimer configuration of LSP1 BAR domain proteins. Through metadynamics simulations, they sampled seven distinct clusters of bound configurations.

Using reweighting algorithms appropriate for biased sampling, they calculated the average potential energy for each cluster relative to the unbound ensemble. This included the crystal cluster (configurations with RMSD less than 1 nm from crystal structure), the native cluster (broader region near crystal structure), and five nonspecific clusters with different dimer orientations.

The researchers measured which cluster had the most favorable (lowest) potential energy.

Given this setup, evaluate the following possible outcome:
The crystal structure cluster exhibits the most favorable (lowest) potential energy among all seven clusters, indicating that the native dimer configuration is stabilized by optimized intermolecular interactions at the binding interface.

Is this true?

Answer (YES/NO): YES